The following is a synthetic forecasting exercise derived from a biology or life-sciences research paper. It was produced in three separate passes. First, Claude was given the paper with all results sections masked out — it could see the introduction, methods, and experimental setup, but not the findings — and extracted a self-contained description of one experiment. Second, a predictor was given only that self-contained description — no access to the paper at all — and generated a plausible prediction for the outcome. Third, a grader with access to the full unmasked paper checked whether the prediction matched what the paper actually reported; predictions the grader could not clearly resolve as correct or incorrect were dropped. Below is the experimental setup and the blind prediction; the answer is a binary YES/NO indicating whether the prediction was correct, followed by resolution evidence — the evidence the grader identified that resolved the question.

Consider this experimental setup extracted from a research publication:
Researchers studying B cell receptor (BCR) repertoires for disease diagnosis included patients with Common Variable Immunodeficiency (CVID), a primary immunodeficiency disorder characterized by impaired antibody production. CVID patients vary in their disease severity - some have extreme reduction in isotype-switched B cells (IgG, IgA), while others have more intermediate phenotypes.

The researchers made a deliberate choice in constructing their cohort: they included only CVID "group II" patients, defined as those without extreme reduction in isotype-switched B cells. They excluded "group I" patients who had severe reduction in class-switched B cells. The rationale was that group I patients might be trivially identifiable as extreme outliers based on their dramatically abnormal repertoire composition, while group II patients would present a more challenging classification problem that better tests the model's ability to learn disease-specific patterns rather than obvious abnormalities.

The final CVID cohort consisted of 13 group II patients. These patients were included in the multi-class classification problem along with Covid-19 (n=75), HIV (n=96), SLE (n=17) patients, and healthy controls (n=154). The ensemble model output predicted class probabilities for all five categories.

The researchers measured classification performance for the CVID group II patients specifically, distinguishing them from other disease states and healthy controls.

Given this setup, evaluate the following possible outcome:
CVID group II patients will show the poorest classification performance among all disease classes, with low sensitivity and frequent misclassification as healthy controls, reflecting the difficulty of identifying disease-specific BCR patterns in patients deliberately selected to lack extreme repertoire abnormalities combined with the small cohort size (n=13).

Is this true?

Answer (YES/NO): NO